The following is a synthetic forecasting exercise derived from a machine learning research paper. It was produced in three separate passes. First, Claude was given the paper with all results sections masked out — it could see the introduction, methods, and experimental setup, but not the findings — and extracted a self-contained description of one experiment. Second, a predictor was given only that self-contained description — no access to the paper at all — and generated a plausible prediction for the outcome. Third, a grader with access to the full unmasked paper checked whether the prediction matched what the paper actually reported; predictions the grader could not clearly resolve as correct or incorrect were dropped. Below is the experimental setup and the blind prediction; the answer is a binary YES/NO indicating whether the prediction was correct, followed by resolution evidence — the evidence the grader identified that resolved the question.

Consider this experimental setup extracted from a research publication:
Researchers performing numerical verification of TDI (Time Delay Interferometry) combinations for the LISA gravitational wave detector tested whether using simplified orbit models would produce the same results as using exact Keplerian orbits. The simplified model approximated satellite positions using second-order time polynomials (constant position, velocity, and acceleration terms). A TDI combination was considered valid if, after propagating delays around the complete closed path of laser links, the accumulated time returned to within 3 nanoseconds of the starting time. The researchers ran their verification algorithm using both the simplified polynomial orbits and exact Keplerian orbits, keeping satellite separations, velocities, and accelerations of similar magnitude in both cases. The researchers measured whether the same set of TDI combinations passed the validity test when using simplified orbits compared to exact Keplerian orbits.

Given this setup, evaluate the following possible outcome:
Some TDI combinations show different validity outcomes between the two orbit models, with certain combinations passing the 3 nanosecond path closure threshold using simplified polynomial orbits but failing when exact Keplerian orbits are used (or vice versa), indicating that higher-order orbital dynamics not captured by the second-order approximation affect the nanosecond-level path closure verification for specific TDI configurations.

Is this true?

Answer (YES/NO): NO